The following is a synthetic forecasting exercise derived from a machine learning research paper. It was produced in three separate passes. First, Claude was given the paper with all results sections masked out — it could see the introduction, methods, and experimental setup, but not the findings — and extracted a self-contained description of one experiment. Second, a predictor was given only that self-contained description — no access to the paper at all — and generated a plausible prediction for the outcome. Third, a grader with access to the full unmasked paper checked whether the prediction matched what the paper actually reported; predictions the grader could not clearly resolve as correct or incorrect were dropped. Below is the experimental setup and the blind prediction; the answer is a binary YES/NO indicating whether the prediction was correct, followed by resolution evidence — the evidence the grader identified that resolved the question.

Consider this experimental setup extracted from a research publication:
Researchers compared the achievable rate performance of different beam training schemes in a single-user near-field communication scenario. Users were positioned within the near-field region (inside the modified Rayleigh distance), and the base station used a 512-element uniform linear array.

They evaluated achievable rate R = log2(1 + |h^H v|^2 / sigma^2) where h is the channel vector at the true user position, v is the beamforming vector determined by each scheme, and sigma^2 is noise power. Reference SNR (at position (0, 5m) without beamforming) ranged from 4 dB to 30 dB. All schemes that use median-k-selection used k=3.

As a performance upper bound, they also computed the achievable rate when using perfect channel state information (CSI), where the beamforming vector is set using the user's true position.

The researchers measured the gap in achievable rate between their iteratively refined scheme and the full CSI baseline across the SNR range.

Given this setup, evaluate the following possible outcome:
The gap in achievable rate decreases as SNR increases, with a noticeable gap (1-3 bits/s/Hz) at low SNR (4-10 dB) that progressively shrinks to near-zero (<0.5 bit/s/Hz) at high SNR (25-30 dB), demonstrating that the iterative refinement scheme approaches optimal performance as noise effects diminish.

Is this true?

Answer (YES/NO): NO